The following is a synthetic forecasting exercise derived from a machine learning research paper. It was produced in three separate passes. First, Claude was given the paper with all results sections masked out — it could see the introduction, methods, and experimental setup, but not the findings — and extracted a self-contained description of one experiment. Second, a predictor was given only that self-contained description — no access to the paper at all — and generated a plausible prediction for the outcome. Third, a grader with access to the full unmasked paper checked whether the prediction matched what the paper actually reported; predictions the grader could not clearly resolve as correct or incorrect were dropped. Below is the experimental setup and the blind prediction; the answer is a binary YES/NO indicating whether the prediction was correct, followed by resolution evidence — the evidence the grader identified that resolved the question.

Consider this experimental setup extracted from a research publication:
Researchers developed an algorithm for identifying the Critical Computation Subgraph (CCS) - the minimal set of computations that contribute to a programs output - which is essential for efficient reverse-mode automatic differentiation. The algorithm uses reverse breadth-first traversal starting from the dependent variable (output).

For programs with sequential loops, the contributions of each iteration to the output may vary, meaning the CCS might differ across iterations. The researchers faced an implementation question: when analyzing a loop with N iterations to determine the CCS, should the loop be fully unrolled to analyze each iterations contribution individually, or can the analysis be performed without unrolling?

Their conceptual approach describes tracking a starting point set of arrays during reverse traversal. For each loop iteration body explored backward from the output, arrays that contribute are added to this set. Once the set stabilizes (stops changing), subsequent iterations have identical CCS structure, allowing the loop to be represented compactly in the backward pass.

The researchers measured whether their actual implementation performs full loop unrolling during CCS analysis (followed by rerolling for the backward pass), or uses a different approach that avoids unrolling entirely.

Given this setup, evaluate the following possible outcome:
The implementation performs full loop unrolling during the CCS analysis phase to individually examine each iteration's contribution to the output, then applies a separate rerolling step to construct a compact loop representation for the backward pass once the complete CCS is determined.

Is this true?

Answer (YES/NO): NO